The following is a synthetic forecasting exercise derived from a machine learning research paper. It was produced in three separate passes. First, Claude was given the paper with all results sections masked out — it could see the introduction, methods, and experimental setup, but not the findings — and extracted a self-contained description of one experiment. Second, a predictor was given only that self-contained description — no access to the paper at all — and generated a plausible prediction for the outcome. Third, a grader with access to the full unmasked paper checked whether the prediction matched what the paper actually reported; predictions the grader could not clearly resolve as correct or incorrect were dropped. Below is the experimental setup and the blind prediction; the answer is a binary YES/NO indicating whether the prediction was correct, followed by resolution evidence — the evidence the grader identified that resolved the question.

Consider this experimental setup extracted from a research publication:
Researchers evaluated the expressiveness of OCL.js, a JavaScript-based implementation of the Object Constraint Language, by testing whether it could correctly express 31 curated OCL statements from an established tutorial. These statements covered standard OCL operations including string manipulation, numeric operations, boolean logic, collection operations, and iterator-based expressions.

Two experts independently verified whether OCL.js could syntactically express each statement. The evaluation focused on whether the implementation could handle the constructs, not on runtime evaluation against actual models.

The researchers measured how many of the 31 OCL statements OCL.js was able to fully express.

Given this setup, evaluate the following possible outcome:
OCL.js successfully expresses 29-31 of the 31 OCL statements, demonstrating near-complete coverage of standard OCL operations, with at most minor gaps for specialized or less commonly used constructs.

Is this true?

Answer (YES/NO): NO